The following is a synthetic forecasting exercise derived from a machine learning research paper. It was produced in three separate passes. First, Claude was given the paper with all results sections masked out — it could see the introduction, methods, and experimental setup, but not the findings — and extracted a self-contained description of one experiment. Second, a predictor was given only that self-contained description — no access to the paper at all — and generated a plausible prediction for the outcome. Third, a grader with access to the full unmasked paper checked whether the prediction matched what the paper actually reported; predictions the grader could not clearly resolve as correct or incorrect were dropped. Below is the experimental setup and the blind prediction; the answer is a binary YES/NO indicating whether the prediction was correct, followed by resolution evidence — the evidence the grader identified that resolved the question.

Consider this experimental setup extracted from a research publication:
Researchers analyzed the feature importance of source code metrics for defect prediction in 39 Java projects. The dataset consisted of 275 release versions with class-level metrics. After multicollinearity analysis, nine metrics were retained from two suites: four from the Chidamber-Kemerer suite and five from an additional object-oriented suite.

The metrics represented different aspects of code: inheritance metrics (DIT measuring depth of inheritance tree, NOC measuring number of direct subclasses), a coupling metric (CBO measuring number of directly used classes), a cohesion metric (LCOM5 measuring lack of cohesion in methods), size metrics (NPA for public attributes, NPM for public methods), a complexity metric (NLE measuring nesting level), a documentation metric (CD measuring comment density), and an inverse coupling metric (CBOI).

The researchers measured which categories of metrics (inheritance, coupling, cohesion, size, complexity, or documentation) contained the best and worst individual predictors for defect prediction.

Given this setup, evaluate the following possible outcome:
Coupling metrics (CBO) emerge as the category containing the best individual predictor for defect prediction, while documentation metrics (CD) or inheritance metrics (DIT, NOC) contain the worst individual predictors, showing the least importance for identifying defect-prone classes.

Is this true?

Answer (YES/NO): NO